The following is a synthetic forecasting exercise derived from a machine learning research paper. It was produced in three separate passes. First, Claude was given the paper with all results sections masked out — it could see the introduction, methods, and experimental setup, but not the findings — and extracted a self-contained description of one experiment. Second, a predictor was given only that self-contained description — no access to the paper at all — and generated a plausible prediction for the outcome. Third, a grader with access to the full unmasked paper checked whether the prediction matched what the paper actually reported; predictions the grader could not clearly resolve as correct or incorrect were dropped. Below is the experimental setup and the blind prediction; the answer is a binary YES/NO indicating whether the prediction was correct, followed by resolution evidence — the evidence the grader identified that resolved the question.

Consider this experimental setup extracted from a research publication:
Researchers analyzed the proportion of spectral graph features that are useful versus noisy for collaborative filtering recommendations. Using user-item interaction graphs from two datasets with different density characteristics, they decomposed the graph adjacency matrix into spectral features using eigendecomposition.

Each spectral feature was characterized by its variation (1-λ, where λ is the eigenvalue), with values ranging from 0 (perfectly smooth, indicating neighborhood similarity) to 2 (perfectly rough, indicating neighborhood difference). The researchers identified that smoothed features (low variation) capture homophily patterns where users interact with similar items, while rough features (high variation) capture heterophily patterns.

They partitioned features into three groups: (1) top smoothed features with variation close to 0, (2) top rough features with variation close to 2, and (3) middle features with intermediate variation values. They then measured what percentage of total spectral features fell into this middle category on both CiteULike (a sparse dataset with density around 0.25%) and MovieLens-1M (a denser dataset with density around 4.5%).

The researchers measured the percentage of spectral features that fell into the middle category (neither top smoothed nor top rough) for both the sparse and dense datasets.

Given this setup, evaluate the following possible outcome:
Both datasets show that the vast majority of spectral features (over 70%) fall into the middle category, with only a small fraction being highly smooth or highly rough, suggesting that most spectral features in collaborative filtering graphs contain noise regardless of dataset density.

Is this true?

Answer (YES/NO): YES